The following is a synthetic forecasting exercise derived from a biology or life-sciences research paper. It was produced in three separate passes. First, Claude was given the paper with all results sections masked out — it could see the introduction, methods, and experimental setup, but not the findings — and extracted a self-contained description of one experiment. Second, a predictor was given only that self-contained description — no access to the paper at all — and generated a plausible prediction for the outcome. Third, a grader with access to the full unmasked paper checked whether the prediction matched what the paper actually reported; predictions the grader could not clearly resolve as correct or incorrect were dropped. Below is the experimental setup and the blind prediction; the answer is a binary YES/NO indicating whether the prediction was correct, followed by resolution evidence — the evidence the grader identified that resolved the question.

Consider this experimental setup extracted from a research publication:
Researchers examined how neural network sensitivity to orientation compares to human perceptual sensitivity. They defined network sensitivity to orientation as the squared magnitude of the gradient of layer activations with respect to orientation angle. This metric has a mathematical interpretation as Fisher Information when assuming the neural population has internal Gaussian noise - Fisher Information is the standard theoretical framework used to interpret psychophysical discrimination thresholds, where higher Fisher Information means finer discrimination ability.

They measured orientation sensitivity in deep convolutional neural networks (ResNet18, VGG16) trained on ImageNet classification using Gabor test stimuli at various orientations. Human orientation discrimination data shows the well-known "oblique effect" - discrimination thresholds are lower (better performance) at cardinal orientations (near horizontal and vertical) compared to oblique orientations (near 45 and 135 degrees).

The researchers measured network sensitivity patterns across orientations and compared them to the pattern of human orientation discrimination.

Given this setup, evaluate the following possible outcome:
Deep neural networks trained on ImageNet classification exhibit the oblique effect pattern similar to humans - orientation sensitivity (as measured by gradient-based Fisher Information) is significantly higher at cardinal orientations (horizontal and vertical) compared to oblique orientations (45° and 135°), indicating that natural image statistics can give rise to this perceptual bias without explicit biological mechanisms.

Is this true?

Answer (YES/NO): YES